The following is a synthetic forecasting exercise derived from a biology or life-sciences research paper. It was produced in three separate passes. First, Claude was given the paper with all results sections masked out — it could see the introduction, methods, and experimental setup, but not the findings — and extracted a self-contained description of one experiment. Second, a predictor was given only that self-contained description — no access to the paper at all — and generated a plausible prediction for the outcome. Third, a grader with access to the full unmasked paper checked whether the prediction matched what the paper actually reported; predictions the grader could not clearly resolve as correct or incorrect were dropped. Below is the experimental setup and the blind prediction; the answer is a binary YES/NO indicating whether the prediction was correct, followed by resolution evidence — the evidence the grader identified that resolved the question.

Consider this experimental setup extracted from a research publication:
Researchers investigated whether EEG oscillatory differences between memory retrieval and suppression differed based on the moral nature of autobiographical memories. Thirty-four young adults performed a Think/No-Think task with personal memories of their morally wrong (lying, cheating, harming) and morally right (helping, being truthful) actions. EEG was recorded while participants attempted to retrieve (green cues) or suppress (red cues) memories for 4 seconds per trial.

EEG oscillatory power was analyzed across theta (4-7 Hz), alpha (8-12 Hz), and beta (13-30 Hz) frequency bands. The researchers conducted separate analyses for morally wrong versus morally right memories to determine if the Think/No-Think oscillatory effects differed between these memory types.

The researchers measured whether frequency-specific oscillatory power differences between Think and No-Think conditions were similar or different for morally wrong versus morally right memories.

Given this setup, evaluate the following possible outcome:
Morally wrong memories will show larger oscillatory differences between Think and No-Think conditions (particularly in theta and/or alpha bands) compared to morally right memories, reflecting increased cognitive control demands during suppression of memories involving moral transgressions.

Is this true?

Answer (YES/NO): NO